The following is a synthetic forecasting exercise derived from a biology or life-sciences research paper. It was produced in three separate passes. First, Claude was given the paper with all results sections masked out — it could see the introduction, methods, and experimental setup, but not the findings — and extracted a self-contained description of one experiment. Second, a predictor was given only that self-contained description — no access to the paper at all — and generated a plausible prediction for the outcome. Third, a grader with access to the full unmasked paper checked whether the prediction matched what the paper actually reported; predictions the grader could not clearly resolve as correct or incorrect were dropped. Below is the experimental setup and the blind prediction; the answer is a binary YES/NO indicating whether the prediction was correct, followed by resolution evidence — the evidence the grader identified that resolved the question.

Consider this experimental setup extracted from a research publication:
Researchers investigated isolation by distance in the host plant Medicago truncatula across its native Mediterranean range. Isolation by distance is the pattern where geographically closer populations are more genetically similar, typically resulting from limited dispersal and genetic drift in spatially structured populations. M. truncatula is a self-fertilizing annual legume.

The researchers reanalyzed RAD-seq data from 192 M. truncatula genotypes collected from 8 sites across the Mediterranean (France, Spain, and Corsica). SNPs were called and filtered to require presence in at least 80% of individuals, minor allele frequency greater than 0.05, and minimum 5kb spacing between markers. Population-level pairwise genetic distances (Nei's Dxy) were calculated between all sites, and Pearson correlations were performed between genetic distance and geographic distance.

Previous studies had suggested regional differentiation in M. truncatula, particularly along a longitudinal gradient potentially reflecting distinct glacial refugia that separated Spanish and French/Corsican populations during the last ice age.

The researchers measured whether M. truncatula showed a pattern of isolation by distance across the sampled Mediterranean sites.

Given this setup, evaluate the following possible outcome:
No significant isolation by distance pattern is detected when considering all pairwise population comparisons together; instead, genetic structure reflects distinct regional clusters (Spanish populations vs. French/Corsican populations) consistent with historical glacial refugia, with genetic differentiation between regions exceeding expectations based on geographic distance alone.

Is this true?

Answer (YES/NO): NO